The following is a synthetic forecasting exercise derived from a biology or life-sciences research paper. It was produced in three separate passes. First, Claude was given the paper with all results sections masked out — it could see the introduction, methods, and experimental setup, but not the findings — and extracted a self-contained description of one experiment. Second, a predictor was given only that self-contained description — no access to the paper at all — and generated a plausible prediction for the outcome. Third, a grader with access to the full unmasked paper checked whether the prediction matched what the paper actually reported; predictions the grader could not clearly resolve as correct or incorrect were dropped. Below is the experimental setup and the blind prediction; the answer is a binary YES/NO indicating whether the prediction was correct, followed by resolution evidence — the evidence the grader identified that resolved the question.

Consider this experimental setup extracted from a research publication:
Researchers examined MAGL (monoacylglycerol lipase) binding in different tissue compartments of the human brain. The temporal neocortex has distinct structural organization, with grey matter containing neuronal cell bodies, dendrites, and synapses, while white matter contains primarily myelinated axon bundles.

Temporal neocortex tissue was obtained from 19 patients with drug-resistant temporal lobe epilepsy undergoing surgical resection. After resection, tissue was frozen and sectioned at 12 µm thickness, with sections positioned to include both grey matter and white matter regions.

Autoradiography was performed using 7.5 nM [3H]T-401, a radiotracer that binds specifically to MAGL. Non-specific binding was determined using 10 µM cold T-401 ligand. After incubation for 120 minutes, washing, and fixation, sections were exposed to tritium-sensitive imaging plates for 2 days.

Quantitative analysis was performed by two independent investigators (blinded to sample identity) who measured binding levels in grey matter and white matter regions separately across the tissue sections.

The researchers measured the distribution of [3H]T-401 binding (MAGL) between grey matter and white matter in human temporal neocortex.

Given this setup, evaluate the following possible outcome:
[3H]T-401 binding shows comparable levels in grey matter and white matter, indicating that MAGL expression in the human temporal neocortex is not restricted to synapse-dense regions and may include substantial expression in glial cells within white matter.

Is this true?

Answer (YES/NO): NO